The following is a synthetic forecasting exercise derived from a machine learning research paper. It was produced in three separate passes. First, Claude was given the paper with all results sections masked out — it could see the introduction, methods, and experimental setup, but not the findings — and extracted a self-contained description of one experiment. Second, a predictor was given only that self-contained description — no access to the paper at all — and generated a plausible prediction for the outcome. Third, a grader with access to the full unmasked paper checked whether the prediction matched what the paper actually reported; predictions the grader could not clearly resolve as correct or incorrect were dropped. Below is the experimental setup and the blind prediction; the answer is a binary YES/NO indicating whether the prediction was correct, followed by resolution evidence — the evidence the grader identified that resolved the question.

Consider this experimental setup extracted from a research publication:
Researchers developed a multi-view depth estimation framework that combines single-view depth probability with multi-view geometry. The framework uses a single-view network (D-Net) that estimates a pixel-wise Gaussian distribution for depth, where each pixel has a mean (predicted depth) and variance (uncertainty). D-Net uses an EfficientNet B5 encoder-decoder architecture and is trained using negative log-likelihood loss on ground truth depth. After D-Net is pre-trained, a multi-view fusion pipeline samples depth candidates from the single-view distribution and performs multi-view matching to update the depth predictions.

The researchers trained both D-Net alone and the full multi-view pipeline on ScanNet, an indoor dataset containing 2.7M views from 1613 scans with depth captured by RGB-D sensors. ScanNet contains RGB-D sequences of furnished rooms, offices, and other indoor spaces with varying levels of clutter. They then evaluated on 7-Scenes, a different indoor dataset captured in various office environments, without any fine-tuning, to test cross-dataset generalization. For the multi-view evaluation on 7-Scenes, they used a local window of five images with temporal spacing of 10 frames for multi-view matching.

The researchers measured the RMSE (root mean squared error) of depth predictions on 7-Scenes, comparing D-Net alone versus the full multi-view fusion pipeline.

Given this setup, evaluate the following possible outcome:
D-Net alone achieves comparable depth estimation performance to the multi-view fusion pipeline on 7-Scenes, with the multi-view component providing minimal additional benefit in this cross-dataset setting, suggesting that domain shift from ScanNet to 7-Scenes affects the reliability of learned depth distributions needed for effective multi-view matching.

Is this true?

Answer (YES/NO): NO